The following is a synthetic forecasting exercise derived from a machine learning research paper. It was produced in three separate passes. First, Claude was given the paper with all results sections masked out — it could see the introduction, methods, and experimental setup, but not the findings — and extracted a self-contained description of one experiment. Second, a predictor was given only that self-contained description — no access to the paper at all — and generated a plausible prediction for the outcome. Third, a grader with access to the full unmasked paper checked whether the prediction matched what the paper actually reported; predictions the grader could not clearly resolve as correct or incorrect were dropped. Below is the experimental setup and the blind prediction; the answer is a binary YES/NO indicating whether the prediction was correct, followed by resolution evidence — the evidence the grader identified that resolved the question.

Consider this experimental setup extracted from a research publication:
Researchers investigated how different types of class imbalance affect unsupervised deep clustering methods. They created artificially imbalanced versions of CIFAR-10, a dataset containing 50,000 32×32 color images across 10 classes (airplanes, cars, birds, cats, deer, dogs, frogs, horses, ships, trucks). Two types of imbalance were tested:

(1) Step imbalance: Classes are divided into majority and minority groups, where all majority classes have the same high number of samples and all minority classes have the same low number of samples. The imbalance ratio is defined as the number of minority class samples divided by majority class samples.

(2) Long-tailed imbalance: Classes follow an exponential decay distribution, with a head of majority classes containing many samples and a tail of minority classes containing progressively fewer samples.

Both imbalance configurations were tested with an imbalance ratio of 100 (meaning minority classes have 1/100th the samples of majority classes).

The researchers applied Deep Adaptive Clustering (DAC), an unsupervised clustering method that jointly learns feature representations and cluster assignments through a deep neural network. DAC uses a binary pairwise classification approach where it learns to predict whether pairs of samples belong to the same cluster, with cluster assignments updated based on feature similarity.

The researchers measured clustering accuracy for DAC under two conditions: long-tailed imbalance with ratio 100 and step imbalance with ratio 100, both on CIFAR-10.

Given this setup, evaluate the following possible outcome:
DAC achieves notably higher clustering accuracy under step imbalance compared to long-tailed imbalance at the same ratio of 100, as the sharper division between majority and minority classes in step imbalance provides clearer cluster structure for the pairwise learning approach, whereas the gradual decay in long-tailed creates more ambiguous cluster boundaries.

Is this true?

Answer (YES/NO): NO